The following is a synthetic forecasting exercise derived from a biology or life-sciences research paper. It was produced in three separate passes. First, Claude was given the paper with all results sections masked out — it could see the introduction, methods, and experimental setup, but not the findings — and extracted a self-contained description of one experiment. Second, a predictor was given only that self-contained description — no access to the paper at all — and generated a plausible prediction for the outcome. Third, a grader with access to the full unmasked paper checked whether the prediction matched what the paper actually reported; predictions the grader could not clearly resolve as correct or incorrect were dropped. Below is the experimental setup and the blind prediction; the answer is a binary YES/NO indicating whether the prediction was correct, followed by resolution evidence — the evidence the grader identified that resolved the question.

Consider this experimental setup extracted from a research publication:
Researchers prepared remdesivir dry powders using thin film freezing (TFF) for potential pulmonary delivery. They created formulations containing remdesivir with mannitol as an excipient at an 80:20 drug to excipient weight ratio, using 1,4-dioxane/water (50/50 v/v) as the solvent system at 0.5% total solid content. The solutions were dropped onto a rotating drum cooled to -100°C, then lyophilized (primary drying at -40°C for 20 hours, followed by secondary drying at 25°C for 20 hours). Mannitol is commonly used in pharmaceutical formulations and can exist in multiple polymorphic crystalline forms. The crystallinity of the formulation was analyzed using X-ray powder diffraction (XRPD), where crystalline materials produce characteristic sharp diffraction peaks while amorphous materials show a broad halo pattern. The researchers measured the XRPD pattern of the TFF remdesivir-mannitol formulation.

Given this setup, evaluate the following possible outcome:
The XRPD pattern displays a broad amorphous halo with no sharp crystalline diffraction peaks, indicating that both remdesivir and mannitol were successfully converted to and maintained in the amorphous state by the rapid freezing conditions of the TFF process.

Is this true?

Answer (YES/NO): NO